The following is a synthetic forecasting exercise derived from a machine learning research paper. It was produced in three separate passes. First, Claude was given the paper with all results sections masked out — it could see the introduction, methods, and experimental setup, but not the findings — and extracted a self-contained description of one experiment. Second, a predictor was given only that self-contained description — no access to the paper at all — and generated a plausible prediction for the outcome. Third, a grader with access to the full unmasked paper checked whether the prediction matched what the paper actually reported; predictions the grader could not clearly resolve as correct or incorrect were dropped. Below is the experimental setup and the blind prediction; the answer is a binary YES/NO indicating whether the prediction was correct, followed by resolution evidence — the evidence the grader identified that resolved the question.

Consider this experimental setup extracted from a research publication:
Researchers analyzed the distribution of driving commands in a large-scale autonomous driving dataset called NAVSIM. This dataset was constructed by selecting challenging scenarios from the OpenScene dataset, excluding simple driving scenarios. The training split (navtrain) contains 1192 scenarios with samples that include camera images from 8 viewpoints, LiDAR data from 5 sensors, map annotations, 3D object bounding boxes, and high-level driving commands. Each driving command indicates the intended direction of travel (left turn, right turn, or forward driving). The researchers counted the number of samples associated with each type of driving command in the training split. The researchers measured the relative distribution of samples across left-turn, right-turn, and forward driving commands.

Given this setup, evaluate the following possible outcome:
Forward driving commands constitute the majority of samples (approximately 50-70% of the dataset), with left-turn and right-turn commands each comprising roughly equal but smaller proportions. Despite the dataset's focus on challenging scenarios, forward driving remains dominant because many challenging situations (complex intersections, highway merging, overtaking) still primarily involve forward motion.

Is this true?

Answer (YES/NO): NO